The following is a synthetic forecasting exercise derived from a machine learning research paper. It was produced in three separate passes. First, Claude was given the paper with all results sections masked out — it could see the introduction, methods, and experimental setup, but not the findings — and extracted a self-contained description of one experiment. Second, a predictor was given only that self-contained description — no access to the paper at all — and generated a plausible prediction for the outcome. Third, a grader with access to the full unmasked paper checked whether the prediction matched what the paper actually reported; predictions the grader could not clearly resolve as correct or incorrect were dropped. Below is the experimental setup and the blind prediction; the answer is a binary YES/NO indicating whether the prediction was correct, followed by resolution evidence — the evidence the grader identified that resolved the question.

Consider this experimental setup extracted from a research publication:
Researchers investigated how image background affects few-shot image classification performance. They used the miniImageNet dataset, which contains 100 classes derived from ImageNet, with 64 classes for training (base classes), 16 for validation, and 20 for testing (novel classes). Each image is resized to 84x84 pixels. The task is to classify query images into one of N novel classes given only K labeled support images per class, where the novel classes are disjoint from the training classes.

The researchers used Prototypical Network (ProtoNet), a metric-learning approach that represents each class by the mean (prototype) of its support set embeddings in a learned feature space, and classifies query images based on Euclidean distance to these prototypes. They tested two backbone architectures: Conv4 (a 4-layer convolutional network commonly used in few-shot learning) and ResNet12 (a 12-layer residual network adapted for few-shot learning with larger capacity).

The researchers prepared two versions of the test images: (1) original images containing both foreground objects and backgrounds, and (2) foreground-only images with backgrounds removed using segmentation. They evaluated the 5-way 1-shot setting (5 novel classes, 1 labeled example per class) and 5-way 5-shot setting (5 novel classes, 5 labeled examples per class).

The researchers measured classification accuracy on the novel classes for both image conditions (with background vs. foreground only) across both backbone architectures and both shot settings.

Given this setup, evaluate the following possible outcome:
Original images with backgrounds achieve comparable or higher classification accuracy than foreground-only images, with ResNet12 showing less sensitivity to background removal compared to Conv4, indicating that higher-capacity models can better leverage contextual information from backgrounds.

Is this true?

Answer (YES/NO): NO